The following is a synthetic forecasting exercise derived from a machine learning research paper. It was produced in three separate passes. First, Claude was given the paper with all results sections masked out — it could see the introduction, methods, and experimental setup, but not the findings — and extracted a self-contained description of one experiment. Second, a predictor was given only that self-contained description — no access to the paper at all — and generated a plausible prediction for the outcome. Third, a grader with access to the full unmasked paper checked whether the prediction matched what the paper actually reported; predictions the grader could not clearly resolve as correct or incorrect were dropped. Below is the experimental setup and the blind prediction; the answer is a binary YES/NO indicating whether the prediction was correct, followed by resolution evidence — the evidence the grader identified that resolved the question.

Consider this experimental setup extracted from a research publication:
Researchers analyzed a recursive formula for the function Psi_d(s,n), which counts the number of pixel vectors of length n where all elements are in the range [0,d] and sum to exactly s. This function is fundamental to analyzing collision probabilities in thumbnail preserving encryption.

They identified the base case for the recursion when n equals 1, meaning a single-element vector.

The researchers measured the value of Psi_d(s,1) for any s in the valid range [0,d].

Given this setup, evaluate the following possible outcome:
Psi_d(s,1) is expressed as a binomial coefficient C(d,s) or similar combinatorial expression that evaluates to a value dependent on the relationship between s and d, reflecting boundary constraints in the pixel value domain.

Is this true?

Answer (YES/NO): NO